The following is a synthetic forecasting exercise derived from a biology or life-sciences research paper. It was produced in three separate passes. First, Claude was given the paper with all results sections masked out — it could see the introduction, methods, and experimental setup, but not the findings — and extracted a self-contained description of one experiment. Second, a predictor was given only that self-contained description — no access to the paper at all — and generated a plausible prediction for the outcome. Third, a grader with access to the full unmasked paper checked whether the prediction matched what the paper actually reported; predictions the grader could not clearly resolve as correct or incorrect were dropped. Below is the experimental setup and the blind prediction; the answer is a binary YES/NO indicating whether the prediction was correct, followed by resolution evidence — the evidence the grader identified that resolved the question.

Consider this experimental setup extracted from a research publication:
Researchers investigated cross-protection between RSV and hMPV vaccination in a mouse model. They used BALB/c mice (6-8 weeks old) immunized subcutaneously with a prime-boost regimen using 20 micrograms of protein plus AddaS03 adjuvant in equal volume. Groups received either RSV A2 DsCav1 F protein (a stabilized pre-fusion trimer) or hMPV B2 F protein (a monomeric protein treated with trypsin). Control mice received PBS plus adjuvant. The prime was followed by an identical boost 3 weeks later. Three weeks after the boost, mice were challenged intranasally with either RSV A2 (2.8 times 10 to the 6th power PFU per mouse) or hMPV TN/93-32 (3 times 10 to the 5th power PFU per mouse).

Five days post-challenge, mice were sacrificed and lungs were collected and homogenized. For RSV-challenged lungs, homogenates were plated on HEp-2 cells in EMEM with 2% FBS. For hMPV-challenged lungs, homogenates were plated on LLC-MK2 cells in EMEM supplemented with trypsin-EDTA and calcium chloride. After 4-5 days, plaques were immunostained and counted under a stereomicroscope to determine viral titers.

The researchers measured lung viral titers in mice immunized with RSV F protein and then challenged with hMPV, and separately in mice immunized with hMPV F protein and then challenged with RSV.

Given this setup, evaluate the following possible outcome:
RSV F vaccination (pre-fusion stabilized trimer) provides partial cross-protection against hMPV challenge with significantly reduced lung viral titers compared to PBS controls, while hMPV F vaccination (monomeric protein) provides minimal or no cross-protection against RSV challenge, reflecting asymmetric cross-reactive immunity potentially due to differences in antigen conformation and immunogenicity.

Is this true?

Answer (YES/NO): NO